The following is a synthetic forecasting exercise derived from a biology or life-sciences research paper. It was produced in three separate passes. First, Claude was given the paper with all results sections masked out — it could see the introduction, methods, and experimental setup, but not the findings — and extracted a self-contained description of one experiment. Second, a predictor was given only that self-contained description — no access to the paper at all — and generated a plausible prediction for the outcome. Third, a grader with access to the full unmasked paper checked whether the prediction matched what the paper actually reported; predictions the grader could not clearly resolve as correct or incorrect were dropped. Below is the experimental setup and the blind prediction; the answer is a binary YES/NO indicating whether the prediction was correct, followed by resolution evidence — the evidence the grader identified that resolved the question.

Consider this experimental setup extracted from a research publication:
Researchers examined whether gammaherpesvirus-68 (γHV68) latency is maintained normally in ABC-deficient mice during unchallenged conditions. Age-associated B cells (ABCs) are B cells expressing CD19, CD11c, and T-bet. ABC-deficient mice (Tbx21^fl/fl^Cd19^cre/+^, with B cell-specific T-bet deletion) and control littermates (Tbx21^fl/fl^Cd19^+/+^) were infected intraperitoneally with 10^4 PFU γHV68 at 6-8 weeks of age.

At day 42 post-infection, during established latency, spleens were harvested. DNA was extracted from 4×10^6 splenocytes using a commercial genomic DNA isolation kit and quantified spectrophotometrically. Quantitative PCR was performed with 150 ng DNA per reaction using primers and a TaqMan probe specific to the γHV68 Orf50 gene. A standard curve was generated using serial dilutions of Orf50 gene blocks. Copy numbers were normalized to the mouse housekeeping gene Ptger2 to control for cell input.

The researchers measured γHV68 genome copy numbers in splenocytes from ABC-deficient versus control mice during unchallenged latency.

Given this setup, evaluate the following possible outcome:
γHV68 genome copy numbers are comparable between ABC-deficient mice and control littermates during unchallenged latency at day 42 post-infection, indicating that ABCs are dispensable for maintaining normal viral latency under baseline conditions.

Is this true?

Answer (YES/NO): YES